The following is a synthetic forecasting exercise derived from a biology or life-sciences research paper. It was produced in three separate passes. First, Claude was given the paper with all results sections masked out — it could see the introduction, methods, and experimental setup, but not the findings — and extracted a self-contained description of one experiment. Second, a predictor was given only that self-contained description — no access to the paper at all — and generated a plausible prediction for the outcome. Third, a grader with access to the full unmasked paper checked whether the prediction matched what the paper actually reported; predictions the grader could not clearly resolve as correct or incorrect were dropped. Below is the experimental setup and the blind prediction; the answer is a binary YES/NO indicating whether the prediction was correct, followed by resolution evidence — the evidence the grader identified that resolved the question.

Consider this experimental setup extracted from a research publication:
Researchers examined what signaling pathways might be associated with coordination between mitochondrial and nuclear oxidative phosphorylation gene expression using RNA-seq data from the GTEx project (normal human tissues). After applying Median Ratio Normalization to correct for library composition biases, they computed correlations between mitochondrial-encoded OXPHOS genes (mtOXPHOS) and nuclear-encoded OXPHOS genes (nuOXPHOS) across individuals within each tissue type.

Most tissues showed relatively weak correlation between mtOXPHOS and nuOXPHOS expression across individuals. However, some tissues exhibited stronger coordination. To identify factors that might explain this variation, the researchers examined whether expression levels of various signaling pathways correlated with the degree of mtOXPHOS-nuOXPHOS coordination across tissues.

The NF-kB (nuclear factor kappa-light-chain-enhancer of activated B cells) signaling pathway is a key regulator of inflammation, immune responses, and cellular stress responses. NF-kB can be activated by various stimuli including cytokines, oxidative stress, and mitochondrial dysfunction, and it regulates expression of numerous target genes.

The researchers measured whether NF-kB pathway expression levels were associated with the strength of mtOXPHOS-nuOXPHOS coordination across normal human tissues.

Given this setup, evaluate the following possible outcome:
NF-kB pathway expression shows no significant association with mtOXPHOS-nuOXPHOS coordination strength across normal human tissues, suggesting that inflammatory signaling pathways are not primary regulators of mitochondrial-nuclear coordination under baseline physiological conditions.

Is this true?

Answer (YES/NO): NO